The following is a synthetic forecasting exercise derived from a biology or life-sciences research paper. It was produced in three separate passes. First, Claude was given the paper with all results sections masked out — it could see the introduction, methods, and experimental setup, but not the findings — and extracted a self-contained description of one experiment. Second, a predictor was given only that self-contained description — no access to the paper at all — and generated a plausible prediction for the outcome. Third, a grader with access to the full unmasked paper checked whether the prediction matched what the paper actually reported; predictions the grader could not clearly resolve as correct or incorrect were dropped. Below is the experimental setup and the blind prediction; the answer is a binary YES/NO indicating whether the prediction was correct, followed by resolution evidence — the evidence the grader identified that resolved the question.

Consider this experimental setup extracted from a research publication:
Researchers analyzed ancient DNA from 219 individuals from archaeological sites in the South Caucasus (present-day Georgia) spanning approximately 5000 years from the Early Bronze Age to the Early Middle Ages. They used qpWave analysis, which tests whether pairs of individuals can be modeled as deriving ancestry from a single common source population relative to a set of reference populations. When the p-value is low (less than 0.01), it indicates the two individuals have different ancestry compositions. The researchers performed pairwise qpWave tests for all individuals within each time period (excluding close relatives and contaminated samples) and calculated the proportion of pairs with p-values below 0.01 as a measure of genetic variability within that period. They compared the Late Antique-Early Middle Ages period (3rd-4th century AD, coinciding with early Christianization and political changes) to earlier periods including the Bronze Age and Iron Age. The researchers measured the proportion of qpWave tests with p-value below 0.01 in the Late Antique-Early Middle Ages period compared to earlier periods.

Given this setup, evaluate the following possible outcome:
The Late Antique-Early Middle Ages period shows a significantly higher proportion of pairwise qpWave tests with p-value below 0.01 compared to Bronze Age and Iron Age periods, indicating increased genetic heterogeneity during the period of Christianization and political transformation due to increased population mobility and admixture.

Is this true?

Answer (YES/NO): YES